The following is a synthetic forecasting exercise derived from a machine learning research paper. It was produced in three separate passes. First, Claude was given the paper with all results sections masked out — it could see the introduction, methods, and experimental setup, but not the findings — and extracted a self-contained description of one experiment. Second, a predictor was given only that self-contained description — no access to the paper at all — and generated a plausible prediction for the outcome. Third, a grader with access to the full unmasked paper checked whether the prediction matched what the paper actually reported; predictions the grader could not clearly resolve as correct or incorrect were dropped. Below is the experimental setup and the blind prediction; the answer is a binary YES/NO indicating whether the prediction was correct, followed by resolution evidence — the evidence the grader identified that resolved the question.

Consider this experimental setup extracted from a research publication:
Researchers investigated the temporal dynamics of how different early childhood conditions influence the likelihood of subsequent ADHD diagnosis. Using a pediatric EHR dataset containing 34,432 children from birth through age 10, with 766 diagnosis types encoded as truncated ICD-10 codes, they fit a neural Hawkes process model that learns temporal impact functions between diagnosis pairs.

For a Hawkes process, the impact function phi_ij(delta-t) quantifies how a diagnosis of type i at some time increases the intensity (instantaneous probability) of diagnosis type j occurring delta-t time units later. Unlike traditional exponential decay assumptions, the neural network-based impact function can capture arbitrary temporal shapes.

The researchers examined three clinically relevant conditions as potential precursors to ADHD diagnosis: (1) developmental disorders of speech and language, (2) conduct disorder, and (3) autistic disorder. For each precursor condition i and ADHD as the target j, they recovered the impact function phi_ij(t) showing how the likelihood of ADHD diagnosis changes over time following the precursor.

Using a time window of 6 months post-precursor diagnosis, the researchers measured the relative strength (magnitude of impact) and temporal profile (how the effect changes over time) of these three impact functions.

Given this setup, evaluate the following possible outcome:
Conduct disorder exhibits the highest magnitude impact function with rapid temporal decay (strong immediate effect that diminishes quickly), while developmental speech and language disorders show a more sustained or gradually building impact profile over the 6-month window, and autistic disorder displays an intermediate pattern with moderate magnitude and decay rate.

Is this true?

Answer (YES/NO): NO